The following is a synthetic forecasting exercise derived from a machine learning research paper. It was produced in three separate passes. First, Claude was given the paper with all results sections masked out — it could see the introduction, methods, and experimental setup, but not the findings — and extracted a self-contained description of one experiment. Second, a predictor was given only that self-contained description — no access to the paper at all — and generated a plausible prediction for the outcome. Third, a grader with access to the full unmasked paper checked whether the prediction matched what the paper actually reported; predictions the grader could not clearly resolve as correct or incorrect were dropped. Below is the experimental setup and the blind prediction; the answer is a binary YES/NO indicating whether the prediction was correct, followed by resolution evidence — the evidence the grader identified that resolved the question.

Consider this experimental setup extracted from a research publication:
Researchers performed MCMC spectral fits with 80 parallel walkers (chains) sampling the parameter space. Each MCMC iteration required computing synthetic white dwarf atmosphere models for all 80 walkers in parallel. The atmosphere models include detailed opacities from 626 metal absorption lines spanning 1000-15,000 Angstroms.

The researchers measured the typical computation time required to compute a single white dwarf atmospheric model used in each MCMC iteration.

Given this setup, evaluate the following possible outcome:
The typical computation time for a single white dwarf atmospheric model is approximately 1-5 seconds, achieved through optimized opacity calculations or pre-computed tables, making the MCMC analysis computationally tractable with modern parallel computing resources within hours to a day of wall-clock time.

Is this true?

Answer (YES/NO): NO